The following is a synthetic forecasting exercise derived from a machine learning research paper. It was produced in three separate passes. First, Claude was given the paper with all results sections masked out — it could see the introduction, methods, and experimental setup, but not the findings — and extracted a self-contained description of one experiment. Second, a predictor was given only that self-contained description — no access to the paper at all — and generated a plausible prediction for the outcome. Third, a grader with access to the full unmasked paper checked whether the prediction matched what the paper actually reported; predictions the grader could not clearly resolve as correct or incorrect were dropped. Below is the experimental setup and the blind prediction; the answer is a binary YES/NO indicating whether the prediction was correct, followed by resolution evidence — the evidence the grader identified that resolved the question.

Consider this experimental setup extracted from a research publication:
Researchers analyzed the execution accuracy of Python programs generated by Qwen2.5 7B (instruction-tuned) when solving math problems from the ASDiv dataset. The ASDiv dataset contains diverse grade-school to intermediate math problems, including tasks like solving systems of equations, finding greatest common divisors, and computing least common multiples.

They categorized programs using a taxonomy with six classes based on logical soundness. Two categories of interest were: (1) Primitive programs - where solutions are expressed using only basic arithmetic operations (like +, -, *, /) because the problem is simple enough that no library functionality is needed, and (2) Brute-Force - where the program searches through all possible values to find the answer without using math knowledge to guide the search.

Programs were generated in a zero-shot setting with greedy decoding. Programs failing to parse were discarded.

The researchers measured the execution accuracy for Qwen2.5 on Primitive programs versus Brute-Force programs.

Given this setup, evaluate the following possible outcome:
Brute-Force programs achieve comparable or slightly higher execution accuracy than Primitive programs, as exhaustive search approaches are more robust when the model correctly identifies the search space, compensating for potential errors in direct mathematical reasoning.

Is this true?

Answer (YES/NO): NO